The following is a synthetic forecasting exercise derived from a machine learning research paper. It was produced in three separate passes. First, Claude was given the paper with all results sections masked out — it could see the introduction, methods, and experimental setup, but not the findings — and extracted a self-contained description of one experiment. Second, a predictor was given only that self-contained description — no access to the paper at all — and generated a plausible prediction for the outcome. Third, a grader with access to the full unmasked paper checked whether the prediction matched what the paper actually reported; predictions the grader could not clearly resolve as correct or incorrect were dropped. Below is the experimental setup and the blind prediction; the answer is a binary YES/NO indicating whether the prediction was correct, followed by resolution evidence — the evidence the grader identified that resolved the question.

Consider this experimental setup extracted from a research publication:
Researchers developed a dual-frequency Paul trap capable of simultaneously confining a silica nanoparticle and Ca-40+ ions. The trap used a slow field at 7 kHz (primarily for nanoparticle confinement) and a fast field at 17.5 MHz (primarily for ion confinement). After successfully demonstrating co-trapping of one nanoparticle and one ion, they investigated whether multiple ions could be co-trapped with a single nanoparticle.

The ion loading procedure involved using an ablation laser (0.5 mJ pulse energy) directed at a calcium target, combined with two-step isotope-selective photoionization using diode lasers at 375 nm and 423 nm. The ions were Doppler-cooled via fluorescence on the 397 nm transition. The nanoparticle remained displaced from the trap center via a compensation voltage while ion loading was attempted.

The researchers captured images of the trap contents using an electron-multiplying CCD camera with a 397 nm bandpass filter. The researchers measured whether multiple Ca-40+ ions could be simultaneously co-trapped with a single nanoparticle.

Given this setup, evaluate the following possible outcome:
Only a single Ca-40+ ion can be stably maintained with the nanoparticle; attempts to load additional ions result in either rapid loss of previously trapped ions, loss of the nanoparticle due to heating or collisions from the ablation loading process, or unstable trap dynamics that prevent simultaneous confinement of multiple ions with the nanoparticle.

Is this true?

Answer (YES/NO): NO